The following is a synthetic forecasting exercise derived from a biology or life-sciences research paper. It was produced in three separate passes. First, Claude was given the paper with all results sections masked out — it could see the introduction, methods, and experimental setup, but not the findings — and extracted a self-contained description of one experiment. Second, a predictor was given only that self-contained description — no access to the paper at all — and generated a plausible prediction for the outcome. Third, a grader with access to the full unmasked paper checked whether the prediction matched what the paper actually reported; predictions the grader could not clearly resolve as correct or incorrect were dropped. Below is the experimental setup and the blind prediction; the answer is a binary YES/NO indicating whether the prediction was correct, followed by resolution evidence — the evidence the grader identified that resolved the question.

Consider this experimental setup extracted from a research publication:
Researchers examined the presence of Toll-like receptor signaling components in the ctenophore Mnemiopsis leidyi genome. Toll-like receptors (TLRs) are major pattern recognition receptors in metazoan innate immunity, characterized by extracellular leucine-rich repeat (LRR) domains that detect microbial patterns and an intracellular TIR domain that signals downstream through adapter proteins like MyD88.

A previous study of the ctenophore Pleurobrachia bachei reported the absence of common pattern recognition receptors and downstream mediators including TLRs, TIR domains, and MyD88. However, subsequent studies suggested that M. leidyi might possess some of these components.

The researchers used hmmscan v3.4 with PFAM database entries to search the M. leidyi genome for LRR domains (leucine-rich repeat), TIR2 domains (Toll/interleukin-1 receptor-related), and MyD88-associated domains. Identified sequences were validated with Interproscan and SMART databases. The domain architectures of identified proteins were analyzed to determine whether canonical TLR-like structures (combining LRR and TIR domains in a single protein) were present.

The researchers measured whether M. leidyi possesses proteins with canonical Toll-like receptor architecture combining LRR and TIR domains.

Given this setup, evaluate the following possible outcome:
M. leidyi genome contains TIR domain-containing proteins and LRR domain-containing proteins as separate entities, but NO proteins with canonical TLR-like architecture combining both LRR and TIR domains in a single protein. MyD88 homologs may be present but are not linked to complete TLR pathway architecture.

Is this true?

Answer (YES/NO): YES